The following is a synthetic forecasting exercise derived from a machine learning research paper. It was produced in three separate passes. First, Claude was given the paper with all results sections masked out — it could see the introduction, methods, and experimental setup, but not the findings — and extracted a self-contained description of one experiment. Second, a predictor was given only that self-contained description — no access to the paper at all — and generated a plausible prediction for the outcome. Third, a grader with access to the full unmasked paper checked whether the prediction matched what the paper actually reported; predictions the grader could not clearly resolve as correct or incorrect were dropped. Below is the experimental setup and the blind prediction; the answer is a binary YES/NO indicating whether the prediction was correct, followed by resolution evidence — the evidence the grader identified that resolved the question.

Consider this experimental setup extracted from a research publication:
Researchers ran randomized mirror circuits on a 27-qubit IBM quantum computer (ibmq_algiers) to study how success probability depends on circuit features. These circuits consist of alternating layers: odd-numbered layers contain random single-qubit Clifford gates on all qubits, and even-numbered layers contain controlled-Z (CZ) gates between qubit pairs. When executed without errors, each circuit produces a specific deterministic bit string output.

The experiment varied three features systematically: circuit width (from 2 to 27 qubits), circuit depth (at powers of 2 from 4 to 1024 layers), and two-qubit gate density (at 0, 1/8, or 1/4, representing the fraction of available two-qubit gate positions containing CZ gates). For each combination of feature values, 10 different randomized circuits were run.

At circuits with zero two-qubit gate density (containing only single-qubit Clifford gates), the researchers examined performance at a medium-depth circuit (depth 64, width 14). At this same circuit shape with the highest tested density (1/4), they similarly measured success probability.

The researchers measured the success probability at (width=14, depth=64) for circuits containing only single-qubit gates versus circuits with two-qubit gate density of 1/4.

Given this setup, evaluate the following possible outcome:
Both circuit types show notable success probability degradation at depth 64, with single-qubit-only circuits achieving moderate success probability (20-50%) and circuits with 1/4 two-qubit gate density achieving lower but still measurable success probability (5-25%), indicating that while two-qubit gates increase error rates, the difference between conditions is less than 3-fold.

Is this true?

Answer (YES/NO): NO